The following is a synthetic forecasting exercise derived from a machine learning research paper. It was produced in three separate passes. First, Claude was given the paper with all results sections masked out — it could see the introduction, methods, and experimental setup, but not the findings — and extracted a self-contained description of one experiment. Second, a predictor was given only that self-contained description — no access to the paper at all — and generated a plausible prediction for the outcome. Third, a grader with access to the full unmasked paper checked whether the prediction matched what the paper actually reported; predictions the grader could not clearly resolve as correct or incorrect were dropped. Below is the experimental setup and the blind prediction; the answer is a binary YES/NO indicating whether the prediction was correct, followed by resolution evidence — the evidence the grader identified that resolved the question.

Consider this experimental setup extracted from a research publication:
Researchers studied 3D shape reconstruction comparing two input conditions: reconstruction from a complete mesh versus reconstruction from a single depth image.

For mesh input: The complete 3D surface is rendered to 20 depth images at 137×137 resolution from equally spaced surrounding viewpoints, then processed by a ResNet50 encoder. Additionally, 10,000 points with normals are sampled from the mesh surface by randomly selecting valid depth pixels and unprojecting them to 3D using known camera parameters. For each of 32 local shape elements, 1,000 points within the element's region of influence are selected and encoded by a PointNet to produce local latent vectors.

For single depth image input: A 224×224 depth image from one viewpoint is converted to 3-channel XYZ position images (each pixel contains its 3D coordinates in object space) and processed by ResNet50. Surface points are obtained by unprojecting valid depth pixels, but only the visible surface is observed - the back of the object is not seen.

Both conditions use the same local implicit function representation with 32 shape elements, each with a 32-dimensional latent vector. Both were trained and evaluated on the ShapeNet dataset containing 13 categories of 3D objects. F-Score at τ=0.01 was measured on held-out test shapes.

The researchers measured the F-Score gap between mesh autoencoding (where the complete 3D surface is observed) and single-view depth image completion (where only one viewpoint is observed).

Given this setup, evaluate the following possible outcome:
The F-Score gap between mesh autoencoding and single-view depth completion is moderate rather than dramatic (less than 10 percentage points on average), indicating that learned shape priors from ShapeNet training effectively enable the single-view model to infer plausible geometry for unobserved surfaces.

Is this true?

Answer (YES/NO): NO